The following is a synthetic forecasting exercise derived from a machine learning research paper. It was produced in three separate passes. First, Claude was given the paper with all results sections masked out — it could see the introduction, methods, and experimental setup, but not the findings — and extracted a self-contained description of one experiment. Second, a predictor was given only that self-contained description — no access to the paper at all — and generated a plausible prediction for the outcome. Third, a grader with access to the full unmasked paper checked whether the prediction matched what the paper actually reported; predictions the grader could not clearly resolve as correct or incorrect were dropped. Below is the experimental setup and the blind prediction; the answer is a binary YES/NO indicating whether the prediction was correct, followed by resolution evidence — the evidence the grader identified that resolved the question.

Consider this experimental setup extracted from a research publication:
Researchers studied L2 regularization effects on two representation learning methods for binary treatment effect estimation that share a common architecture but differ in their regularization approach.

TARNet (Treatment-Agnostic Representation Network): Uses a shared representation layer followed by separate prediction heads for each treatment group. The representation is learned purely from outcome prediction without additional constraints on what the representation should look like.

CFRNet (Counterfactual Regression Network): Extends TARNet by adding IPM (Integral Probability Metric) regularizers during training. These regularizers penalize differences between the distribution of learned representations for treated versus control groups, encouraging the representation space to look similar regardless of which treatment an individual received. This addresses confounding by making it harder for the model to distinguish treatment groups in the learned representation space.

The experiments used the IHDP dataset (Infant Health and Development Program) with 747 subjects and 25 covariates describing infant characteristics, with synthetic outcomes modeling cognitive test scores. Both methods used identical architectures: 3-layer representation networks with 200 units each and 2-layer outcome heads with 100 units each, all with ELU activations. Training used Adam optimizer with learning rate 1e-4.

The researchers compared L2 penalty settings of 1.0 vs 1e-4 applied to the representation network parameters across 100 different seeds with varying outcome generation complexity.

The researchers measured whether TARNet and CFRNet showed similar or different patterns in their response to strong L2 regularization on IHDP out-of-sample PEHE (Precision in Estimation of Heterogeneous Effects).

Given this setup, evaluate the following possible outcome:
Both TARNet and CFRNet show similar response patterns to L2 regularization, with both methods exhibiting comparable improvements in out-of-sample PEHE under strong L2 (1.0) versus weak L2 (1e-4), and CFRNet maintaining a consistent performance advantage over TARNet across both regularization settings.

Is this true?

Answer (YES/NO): NO